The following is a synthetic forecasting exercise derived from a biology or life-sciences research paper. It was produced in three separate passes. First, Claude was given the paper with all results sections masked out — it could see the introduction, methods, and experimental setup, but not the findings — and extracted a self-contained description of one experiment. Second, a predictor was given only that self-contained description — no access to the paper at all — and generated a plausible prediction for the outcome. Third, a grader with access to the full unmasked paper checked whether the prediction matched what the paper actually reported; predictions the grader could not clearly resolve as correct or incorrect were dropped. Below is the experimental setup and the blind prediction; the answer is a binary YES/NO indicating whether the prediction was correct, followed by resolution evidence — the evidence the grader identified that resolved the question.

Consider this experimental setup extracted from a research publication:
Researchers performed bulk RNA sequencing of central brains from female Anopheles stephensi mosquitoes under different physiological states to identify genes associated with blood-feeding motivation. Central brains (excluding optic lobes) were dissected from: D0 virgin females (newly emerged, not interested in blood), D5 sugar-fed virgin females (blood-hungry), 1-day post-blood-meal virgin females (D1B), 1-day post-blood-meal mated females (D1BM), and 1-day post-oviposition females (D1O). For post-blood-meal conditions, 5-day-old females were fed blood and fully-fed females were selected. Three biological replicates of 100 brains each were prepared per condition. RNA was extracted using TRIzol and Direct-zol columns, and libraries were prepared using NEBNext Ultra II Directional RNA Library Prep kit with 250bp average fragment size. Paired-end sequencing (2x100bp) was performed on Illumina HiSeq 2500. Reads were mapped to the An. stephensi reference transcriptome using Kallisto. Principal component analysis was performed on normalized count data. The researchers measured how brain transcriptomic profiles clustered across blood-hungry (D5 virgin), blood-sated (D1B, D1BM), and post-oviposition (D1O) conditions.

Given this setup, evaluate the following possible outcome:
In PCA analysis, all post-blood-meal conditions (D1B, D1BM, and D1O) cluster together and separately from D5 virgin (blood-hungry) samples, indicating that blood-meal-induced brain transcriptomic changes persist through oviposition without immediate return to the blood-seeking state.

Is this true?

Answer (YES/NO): NO